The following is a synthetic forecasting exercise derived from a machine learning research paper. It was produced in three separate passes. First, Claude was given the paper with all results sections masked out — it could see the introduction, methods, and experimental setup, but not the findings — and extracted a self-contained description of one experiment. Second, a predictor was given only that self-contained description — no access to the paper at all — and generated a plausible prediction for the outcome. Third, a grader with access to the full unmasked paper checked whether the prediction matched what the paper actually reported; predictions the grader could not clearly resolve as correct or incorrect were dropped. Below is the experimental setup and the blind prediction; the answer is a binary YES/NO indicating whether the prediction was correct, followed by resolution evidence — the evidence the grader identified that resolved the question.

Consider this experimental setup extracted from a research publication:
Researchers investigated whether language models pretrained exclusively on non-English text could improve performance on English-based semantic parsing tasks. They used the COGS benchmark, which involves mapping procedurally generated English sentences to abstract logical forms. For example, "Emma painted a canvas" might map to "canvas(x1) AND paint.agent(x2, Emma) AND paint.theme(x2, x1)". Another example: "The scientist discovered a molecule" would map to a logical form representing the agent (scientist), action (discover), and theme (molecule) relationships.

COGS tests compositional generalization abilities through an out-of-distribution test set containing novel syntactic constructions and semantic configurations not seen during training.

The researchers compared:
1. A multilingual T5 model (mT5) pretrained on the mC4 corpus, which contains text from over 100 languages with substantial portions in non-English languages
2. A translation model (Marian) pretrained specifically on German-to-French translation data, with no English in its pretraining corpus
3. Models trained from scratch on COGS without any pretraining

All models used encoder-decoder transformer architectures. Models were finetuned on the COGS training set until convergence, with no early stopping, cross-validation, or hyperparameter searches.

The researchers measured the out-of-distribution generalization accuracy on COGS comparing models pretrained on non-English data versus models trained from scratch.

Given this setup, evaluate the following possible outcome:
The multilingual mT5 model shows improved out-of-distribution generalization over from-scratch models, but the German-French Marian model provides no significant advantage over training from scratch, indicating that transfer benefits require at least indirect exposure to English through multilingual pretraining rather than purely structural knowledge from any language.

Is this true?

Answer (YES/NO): NO